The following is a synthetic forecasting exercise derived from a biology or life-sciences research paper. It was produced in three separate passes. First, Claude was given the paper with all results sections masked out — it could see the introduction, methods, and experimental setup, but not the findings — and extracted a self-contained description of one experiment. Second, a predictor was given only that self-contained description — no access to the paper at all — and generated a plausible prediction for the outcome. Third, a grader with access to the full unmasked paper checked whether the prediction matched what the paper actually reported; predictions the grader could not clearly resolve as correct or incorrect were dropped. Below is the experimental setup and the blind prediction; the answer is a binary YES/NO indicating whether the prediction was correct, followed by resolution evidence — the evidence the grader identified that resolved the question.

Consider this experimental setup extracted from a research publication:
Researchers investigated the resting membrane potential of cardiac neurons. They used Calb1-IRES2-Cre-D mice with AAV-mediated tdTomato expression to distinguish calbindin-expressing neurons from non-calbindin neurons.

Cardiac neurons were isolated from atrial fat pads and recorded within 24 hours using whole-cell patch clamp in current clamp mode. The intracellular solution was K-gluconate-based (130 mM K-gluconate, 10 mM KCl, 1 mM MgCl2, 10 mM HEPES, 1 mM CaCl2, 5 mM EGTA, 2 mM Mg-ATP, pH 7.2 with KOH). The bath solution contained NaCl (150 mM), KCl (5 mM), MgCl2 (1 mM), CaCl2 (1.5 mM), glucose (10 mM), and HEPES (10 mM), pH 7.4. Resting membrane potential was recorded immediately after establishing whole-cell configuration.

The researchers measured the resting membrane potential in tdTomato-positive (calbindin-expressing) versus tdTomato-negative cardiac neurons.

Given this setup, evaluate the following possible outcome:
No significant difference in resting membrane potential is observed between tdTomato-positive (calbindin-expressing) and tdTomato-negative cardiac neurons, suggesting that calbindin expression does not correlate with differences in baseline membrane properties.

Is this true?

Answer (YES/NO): YES